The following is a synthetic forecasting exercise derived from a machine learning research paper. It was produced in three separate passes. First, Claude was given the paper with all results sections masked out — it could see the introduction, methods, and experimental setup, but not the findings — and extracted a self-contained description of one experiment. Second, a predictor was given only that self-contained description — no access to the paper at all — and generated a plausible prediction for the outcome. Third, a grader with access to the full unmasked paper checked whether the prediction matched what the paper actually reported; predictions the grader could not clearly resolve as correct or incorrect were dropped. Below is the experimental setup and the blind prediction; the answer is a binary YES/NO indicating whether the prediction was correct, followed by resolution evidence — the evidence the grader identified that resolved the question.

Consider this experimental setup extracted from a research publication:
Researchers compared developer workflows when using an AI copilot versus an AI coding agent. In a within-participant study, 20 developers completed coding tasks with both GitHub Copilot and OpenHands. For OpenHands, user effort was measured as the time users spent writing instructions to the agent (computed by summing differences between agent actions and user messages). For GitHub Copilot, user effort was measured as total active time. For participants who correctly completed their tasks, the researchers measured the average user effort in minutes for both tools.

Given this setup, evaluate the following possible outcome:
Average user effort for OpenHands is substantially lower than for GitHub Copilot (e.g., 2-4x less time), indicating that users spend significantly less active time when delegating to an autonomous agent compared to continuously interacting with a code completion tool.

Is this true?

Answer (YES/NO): YES